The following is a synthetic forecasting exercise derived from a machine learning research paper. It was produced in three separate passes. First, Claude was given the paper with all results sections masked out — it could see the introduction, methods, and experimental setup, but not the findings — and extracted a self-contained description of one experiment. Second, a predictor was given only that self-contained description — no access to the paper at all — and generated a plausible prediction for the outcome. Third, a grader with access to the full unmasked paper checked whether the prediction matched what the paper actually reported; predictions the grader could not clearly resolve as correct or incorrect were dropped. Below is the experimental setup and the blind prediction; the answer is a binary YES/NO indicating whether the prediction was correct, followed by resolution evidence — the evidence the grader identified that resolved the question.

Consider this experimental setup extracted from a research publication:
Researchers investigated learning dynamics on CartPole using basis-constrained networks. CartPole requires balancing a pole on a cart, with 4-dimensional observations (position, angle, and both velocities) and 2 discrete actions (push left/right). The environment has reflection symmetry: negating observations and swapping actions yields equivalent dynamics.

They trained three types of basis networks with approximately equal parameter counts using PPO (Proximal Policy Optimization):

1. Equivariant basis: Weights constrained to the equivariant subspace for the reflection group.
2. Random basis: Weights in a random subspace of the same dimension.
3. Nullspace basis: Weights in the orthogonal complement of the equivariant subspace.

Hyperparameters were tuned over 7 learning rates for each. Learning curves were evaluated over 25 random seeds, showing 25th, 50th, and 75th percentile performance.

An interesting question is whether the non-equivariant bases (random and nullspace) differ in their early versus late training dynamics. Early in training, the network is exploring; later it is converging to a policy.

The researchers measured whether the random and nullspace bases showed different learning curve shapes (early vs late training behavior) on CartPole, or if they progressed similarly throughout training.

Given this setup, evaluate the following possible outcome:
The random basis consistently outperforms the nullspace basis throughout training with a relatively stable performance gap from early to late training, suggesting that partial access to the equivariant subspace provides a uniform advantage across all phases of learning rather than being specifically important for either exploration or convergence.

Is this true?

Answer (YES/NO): NO